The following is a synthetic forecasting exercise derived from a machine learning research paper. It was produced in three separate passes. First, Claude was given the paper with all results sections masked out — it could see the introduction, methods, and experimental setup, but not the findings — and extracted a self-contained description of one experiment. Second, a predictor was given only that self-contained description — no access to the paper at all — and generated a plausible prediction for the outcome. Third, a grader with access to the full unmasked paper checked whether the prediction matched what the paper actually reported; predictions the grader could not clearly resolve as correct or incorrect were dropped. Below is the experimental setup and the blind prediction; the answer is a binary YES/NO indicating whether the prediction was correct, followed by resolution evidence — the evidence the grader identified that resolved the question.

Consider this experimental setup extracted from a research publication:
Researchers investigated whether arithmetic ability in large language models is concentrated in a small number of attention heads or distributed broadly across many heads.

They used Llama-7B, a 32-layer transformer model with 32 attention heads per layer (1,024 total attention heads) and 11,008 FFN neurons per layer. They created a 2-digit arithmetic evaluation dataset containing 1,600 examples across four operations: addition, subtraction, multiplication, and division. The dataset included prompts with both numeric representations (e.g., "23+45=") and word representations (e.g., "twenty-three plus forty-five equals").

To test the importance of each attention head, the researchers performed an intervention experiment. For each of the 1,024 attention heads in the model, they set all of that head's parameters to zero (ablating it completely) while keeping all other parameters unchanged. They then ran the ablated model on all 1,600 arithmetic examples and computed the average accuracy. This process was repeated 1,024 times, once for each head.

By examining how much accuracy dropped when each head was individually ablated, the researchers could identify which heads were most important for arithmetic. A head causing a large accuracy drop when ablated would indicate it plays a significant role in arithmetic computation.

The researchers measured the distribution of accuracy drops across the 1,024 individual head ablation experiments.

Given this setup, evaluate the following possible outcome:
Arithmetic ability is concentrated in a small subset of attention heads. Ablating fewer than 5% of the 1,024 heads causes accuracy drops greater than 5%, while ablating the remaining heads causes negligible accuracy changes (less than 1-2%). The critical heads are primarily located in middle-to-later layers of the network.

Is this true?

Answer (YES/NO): YES